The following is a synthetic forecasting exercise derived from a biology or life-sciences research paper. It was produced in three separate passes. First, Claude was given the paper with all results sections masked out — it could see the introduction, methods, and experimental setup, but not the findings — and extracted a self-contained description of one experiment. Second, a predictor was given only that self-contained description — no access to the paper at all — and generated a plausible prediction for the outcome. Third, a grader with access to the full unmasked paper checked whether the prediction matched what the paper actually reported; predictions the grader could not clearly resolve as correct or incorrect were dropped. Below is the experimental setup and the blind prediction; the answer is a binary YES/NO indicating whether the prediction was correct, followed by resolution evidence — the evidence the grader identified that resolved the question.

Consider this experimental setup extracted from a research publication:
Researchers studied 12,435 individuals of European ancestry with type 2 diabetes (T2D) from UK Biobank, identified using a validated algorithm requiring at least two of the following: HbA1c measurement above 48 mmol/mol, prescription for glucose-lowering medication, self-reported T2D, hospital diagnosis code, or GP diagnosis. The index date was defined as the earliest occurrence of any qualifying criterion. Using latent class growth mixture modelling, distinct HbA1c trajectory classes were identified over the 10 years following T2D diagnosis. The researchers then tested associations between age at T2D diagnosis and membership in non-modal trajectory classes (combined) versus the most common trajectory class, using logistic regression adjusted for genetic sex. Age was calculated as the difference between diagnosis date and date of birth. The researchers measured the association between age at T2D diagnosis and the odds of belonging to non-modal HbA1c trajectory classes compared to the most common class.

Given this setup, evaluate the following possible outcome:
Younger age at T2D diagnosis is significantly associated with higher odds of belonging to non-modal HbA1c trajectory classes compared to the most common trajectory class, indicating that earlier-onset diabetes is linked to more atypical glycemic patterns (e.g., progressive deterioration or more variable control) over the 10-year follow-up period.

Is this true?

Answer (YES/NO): YES